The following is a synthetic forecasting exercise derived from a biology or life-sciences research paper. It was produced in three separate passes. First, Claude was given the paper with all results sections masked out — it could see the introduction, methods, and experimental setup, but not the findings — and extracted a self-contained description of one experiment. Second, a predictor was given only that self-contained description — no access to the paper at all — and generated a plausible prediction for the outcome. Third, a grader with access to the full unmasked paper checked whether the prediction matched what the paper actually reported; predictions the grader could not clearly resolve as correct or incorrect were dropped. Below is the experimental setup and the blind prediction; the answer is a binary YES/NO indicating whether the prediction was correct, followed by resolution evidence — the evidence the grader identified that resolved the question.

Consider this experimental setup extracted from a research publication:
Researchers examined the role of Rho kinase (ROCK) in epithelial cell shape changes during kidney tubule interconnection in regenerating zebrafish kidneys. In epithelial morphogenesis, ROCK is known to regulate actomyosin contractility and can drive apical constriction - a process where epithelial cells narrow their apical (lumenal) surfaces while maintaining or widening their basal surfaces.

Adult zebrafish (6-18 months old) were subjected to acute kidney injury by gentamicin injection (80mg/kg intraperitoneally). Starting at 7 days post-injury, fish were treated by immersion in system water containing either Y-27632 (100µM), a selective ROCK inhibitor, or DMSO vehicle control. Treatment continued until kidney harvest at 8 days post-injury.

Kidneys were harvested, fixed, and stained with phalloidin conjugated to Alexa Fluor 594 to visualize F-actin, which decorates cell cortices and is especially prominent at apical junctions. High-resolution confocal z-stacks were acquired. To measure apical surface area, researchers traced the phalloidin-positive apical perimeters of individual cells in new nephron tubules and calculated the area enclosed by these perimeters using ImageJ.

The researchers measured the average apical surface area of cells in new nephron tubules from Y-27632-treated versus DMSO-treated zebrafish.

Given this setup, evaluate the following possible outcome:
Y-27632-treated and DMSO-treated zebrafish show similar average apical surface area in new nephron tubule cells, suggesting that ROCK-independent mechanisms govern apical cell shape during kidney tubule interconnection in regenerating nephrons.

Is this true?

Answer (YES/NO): NO